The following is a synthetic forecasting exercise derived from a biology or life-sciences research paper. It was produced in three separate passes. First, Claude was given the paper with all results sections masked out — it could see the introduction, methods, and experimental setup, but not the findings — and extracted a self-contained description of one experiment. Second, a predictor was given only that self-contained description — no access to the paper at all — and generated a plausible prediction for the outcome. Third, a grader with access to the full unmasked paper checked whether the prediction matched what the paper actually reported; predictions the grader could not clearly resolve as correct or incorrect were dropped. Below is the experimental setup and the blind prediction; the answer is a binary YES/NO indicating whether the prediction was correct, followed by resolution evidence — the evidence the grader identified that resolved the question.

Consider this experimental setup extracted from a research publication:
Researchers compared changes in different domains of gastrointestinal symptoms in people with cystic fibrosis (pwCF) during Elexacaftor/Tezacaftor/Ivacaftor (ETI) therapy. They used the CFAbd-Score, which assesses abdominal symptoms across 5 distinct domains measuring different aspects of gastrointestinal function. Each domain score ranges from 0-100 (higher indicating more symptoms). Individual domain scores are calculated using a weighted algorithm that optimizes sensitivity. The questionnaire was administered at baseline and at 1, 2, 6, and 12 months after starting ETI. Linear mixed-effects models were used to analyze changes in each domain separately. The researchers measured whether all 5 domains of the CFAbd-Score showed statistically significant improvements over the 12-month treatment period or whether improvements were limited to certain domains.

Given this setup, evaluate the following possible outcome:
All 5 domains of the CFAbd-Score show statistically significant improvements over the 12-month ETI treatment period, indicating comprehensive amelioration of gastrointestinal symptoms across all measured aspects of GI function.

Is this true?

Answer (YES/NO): YES